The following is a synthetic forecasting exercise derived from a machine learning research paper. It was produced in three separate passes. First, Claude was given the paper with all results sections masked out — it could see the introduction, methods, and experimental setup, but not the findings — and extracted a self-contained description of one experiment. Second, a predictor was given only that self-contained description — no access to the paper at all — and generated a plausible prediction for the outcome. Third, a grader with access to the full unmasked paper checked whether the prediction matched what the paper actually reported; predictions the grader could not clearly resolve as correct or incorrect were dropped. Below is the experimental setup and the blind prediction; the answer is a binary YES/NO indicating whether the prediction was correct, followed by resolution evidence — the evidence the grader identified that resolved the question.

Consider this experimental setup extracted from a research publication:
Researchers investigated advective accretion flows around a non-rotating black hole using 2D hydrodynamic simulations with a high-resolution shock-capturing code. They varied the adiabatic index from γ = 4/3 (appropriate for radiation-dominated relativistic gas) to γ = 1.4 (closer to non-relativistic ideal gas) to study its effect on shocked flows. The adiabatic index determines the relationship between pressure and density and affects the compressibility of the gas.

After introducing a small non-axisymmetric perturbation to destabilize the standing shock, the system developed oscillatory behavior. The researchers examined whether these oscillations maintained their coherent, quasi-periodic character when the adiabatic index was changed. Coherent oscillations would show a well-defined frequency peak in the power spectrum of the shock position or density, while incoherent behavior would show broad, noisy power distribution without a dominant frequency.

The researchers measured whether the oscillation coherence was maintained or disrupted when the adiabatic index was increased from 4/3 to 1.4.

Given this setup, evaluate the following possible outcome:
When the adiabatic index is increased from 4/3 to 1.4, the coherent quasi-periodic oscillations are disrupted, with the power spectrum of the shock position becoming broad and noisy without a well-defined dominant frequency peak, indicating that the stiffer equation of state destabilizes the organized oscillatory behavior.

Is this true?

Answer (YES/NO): NO